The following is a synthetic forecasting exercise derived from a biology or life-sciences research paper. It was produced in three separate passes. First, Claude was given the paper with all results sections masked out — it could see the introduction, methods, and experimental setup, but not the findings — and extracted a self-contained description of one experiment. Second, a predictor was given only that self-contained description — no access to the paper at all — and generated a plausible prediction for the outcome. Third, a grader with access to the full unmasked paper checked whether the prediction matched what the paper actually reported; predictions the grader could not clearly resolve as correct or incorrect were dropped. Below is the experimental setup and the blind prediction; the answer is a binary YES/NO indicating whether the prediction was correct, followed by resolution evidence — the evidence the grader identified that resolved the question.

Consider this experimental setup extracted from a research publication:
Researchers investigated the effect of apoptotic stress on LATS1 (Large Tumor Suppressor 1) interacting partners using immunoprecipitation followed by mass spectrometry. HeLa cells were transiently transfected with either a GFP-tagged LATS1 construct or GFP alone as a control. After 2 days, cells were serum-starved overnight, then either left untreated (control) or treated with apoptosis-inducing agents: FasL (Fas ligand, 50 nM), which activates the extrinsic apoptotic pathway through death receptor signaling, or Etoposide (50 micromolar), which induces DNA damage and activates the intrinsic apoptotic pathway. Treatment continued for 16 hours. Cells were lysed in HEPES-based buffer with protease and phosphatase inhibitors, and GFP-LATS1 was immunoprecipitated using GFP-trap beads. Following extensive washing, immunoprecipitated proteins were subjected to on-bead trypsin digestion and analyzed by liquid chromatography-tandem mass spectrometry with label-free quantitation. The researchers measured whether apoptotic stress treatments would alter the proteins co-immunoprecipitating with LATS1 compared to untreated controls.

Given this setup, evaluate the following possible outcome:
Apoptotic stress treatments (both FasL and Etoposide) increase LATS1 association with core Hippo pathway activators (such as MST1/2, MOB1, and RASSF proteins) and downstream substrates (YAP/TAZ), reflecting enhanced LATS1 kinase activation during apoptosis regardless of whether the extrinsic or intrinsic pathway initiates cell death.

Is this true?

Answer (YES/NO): NO